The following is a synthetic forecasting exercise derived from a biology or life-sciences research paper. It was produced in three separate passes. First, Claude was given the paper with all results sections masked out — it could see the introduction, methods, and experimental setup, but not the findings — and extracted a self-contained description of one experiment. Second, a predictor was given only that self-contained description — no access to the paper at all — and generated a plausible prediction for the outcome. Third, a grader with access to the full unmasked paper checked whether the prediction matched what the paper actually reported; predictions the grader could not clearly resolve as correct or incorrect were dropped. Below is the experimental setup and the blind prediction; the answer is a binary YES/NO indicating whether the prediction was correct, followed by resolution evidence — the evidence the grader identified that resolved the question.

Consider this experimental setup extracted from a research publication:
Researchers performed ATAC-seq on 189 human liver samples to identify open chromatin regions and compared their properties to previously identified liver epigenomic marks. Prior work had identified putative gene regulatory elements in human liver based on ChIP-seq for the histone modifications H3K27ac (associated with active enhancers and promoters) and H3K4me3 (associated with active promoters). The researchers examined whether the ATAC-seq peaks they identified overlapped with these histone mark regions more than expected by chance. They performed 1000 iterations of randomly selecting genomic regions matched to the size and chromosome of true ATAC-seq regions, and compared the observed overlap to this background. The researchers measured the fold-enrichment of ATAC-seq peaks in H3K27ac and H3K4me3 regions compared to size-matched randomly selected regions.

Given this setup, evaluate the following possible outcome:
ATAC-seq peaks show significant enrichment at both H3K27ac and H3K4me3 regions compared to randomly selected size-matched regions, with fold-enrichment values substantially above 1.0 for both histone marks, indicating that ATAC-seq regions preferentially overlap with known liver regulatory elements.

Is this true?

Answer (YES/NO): YES